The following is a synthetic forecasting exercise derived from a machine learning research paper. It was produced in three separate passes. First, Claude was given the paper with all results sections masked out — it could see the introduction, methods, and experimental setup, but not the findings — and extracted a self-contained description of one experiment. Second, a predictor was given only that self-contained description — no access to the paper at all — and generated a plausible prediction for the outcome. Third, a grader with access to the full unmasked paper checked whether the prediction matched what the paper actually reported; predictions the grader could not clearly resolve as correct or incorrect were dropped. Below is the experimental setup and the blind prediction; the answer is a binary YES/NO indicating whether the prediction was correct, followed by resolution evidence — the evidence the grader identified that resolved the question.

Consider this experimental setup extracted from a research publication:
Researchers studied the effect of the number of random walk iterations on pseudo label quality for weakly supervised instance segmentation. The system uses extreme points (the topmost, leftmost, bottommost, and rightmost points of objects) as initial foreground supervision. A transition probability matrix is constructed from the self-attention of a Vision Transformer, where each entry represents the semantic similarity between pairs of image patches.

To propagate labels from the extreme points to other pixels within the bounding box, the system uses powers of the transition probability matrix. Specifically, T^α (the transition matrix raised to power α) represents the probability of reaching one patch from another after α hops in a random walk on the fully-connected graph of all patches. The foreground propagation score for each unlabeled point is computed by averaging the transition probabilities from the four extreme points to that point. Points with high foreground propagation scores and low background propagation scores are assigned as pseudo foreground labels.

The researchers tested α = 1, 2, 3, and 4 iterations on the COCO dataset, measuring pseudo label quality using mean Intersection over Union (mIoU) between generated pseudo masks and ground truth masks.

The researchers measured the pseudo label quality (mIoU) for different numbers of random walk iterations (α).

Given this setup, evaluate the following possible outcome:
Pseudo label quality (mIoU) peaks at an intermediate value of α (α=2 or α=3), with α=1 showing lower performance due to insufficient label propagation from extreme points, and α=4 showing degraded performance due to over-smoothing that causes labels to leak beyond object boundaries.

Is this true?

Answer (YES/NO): NO